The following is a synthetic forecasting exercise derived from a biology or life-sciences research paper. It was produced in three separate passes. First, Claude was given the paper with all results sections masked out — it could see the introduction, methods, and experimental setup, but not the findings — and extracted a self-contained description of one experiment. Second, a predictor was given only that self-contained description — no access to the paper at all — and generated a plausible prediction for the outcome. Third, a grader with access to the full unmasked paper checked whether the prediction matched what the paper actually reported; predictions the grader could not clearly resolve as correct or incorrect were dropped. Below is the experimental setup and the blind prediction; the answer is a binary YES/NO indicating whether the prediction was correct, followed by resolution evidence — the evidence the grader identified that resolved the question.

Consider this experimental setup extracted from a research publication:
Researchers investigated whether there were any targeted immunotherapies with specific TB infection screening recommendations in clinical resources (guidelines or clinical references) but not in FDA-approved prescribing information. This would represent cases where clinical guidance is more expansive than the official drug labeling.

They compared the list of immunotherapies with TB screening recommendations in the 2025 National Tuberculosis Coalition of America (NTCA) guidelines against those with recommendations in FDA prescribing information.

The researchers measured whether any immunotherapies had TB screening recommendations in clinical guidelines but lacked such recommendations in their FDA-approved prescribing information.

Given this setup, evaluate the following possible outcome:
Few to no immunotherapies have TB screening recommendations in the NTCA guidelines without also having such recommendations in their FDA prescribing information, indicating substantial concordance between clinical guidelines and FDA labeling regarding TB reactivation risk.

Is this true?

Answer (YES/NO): NO